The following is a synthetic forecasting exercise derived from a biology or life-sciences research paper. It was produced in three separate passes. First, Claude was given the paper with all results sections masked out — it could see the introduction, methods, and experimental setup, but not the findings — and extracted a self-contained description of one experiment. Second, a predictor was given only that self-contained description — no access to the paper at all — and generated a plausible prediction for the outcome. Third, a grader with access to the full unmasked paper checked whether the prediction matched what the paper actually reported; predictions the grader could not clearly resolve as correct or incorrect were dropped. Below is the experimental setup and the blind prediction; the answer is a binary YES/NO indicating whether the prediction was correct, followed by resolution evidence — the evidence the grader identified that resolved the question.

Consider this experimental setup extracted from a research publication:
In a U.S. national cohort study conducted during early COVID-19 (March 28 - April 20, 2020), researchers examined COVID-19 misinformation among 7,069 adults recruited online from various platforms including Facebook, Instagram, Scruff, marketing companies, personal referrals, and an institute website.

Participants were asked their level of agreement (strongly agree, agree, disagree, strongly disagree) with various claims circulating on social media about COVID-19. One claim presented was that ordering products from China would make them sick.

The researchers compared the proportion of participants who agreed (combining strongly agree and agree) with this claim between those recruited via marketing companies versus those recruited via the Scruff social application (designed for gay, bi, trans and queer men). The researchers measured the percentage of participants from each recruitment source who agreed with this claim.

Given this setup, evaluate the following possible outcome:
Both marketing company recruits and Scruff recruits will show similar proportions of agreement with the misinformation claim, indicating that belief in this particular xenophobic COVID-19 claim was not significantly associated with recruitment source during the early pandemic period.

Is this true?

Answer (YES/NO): NO